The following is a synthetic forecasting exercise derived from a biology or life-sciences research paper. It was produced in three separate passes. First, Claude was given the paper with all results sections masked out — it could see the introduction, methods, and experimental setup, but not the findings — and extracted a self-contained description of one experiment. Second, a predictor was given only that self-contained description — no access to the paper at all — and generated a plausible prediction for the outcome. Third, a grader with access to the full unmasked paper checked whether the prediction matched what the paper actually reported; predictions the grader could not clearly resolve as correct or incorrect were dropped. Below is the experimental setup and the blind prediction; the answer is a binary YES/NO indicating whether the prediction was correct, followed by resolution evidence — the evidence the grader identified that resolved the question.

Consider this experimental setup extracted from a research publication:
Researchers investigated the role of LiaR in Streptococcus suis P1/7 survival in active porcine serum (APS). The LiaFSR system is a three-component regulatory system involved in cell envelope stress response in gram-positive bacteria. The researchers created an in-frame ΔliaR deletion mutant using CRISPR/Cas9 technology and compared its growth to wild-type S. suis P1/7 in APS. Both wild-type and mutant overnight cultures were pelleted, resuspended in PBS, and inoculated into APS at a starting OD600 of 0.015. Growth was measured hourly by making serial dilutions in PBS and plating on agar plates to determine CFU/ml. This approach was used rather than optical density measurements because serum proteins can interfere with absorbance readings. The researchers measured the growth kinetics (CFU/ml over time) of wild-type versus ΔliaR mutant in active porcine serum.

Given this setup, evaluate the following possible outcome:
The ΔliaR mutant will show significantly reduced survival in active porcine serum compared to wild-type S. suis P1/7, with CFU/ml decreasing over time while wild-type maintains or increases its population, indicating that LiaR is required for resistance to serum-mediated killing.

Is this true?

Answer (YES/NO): NO